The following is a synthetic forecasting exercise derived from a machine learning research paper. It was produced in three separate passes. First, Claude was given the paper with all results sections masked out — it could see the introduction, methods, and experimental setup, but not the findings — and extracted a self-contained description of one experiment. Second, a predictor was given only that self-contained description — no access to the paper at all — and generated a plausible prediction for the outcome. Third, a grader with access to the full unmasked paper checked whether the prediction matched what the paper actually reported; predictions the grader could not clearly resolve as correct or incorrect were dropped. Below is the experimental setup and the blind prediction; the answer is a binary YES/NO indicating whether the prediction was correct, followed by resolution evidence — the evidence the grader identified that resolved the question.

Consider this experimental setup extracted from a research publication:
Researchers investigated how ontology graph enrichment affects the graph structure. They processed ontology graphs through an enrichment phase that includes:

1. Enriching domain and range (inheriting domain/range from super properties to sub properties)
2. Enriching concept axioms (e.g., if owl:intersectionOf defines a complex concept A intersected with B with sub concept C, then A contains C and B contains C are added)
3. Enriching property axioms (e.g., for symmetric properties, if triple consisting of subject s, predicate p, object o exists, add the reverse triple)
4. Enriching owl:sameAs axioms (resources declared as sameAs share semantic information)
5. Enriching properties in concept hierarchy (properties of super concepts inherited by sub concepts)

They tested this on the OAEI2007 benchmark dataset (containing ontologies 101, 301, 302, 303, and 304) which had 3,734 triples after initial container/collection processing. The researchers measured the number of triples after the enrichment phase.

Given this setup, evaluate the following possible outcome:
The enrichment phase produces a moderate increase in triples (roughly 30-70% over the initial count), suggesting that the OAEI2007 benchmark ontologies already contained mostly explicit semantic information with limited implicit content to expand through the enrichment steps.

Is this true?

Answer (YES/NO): YES